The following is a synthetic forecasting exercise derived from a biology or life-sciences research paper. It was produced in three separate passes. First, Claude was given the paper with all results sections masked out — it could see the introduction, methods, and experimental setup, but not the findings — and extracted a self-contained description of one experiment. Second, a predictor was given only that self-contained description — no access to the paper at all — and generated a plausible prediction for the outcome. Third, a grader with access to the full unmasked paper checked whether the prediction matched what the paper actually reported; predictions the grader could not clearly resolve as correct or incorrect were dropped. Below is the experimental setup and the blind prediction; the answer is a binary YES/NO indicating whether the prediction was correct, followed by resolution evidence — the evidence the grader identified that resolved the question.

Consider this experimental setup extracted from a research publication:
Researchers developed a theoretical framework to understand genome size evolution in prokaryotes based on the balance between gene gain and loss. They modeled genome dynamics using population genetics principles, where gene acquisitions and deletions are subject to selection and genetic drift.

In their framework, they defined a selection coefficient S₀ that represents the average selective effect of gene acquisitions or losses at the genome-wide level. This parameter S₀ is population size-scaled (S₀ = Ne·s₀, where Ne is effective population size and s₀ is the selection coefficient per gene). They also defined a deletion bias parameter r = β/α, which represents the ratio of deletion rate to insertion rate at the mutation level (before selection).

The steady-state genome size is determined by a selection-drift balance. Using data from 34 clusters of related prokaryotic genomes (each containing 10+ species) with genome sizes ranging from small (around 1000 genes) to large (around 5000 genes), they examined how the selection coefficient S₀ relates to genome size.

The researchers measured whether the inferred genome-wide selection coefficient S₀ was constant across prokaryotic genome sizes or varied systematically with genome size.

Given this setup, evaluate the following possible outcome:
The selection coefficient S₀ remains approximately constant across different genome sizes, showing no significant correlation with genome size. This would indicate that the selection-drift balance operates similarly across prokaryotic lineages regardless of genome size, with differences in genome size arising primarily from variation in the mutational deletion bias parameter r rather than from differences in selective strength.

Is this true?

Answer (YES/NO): NO